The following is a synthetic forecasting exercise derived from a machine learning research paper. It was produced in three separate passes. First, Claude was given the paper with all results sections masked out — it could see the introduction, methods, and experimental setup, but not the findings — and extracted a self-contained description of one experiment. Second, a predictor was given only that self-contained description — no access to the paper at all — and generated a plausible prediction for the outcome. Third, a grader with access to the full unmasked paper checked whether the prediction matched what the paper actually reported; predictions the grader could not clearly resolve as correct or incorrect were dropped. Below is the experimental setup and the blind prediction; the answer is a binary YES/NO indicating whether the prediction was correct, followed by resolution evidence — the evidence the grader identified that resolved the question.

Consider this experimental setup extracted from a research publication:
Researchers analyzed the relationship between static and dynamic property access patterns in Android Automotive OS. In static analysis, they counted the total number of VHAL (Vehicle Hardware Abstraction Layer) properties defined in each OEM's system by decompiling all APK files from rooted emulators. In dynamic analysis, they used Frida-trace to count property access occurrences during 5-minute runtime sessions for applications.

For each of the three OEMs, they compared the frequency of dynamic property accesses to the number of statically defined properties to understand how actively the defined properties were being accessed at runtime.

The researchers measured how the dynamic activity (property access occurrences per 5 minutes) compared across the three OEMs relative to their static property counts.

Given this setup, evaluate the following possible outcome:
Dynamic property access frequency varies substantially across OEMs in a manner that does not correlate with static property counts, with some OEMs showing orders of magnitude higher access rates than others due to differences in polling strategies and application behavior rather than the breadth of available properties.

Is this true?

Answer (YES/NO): NO